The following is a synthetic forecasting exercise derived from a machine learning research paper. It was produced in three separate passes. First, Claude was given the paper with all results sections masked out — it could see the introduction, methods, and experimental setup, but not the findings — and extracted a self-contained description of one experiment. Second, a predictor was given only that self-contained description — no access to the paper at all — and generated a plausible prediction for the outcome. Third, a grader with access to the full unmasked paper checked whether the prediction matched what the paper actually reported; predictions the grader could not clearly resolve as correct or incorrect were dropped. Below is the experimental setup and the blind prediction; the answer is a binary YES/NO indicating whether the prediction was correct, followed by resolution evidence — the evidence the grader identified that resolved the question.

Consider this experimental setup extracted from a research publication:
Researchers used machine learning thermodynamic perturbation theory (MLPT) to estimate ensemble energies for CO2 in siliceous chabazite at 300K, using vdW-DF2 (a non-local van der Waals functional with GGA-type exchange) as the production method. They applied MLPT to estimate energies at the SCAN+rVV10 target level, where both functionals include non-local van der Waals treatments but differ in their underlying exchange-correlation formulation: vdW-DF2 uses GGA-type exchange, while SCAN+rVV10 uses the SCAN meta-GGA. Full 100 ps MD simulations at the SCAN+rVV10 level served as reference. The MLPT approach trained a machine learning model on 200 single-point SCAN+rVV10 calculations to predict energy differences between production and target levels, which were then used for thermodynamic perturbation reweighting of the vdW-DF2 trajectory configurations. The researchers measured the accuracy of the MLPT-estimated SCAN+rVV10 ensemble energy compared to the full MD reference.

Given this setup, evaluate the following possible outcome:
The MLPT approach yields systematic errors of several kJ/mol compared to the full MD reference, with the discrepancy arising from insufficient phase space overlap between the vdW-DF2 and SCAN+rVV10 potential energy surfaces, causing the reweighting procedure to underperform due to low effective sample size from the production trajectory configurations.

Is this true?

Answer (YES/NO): YES